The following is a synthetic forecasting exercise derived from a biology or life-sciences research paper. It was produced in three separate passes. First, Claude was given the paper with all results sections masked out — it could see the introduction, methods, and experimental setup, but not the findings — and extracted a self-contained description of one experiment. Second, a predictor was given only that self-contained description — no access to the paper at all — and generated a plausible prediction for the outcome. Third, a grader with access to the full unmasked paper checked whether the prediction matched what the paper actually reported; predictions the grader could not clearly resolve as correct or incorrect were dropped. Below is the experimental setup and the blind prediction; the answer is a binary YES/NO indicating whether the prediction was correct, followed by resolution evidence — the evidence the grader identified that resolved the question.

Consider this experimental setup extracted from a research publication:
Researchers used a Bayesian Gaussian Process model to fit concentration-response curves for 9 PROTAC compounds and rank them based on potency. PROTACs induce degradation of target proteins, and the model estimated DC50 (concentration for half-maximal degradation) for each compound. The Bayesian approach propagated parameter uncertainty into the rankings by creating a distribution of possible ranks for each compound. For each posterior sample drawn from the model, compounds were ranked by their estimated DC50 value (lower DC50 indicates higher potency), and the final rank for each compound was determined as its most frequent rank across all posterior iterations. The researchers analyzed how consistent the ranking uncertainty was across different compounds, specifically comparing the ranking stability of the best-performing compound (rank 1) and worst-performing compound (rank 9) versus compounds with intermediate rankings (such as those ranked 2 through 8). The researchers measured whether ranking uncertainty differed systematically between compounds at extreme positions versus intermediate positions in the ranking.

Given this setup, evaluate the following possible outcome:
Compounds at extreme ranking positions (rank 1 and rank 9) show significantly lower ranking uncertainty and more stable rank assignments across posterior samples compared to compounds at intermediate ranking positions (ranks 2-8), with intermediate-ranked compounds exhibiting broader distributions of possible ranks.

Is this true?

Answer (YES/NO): YES